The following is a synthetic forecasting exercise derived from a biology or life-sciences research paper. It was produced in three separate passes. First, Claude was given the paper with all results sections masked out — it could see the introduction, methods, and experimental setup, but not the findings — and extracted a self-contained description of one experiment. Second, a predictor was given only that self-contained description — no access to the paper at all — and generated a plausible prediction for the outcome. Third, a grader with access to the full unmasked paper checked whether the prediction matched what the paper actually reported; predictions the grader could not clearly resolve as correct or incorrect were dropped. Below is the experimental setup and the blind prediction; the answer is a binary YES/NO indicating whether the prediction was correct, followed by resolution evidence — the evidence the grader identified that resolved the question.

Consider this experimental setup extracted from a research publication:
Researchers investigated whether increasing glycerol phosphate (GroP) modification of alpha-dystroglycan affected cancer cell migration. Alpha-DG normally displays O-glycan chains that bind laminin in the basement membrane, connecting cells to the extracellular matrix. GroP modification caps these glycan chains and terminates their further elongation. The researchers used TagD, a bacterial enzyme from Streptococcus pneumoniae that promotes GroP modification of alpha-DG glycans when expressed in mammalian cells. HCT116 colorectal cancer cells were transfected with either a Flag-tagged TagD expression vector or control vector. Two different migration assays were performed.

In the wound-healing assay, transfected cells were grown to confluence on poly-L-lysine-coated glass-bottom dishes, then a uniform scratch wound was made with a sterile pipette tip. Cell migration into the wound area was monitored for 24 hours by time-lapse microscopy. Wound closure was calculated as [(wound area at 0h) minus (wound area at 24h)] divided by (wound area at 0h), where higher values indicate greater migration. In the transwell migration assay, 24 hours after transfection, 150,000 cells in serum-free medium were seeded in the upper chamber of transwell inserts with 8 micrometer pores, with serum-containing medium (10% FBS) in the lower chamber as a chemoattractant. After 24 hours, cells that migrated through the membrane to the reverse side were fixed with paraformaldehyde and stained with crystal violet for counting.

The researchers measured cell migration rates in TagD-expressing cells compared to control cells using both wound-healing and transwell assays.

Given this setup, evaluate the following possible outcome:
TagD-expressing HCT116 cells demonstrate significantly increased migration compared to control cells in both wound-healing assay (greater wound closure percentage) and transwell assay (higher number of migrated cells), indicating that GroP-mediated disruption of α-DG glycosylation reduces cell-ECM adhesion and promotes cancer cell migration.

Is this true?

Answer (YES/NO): YES